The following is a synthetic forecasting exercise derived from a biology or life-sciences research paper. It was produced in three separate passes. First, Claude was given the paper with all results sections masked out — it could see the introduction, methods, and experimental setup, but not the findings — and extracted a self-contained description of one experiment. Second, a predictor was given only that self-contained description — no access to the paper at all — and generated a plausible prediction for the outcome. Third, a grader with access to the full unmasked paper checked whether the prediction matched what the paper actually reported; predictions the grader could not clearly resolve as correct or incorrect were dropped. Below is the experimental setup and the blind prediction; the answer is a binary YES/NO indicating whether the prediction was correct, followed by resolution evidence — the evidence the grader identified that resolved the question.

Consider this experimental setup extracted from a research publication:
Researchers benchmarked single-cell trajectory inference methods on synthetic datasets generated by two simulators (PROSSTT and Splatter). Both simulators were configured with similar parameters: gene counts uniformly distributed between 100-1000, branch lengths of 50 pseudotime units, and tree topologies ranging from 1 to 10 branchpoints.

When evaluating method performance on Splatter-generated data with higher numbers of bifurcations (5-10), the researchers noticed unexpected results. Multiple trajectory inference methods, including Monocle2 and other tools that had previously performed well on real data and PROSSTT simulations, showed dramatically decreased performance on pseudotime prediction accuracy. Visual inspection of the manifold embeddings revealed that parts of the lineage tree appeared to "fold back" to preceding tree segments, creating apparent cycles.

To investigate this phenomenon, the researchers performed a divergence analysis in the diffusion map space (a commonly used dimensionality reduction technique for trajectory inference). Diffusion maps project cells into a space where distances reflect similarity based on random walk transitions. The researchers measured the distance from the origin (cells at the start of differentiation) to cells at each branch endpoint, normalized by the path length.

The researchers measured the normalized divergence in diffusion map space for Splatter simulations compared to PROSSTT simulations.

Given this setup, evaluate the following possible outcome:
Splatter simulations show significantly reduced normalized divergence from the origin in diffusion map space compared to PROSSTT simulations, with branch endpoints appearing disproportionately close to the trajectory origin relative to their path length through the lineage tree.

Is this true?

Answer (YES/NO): YES